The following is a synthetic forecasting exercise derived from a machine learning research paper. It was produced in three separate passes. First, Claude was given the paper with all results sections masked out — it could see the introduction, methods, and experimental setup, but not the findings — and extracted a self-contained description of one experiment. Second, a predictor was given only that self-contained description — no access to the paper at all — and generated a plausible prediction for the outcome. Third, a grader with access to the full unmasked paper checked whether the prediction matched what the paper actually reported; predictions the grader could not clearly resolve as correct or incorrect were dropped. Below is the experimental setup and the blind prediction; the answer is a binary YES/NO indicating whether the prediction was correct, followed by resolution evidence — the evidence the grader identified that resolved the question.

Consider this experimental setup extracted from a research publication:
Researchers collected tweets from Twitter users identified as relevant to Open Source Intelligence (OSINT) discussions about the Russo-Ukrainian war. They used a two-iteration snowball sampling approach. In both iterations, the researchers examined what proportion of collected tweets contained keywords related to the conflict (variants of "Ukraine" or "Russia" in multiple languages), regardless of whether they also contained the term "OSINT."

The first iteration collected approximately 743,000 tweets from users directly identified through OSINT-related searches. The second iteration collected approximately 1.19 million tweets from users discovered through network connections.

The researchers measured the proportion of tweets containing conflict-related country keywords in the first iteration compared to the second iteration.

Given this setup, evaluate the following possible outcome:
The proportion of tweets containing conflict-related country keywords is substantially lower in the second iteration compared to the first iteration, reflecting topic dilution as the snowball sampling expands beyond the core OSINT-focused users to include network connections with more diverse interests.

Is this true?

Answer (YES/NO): NO